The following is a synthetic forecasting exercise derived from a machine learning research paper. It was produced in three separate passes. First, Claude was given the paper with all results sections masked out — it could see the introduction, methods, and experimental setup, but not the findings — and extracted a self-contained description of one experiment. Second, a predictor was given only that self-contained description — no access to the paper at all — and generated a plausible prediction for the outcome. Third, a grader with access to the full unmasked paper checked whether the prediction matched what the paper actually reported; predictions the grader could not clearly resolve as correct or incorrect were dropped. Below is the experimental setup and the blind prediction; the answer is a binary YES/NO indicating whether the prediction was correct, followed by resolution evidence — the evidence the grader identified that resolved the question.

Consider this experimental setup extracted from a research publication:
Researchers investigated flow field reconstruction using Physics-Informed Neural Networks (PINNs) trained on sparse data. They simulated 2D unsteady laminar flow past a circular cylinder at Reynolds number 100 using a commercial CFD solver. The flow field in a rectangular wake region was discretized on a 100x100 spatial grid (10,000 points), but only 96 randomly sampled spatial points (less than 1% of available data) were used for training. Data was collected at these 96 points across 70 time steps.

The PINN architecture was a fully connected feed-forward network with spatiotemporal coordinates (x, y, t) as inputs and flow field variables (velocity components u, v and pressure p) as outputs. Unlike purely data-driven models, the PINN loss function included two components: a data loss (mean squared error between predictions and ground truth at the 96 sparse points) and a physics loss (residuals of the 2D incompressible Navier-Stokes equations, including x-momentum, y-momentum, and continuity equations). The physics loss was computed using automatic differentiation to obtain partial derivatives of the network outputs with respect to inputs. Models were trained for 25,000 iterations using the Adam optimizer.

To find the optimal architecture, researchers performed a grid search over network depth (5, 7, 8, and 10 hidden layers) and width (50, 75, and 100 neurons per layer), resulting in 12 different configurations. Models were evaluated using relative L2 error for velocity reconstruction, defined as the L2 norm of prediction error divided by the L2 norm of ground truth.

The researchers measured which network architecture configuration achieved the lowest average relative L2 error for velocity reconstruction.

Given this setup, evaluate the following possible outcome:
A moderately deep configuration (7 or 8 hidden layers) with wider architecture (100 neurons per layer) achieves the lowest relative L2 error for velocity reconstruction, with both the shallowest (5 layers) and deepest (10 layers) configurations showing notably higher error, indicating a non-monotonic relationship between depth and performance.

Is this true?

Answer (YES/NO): NO